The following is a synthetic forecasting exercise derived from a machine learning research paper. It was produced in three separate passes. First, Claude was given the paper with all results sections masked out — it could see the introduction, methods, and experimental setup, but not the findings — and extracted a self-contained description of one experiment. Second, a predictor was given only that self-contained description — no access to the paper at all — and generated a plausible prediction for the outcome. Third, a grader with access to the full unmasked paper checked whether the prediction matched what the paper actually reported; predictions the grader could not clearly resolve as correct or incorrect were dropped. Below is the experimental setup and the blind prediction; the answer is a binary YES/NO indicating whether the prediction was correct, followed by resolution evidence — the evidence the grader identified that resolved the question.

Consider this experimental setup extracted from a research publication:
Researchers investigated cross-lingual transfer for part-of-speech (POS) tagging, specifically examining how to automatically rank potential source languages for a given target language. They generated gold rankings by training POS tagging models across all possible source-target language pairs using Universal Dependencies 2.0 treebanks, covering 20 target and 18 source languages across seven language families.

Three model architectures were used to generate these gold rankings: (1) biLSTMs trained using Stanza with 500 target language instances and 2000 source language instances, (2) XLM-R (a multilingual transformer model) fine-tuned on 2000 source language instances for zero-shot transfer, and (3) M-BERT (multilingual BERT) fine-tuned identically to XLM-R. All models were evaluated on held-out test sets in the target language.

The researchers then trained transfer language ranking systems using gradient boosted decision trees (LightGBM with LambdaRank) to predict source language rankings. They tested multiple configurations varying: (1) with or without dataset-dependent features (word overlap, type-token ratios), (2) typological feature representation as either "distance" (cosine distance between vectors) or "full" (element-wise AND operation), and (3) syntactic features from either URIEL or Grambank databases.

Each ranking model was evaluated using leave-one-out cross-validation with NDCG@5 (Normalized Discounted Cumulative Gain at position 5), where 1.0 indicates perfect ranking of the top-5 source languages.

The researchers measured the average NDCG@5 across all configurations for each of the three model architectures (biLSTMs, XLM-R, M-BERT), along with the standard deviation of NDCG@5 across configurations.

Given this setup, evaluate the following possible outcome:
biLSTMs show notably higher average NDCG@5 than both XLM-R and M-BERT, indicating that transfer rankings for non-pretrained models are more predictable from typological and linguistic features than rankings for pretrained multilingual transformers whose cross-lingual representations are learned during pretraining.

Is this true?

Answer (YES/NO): NO